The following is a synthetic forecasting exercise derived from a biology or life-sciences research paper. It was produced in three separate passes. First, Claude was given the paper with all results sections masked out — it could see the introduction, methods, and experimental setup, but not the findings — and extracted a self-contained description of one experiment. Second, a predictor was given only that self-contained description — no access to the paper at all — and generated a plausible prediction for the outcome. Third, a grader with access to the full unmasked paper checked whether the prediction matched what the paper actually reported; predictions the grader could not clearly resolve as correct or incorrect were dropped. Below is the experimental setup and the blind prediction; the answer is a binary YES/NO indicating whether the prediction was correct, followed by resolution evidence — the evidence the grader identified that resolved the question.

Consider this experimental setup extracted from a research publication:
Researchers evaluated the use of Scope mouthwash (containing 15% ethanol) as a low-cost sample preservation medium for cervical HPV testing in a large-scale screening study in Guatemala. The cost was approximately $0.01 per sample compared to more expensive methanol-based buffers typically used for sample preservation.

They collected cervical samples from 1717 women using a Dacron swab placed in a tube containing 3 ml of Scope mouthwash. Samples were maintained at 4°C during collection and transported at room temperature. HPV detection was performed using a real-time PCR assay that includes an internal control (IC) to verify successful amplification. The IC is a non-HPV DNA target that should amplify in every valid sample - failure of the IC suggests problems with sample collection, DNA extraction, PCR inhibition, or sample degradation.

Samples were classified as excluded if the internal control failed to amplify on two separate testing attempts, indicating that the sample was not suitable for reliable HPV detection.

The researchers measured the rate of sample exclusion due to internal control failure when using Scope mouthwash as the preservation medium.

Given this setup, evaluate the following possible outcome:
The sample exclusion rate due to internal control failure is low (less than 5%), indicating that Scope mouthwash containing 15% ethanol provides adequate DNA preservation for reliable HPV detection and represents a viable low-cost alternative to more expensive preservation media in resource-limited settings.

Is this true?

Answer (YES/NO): NO